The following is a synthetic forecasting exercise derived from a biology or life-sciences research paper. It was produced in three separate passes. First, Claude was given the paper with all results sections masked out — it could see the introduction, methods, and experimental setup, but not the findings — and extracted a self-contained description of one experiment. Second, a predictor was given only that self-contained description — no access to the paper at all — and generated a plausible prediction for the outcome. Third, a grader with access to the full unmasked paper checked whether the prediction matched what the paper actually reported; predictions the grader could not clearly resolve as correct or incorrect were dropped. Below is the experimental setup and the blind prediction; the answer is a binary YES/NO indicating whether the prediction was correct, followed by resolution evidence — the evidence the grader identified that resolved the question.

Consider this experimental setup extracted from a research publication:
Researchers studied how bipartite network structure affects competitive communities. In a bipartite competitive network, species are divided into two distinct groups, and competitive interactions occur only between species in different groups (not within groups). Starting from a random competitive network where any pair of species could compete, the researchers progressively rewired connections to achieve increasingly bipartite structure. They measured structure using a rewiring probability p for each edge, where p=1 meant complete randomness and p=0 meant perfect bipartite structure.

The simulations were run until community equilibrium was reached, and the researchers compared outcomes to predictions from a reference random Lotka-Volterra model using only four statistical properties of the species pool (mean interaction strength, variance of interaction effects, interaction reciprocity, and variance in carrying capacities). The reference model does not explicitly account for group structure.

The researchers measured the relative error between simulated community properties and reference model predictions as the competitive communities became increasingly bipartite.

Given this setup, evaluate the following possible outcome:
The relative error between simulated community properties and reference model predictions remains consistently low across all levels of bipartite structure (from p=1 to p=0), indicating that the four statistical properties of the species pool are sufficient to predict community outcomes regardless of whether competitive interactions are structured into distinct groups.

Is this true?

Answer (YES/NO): NO